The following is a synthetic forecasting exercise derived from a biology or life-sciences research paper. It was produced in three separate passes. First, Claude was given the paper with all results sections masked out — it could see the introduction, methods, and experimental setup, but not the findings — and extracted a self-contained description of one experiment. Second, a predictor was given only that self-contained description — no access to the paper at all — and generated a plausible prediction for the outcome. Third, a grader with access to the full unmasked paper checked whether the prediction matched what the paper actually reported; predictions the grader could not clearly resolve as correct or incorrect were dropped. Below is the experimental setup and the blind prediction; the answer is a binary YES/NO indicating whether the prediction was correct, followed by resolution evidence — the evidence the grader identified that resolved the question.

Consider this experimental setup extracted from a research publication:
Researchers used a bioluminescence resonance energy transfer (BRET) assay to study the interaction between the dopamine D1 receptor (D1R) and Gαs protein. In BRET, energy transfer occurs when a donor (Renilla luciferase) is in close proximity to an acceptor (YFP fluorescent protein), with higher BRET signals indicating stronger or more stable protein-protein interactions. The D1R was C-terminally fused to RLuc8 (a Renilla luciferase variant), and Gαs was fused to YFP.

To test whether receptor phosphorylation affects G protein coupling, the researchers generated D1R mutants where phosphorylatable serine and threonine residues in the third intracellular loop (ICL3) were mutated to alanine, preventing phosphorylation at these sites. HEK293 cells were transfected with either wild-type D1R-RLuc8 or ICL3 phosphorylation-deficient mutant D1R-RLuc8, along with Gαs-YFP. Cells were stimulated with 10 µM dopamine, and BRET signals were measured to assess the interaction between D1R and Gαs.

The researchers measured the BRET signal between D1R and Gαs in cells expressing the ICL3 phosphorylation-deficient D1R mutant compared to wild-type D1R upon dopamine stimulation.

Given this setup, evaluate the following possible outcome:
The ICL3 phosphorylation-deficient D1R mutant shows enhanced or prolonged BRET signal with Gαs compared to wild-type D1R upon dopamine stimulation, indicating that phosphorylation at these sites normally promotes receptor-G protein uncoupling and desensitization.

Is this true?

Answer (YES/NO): NO